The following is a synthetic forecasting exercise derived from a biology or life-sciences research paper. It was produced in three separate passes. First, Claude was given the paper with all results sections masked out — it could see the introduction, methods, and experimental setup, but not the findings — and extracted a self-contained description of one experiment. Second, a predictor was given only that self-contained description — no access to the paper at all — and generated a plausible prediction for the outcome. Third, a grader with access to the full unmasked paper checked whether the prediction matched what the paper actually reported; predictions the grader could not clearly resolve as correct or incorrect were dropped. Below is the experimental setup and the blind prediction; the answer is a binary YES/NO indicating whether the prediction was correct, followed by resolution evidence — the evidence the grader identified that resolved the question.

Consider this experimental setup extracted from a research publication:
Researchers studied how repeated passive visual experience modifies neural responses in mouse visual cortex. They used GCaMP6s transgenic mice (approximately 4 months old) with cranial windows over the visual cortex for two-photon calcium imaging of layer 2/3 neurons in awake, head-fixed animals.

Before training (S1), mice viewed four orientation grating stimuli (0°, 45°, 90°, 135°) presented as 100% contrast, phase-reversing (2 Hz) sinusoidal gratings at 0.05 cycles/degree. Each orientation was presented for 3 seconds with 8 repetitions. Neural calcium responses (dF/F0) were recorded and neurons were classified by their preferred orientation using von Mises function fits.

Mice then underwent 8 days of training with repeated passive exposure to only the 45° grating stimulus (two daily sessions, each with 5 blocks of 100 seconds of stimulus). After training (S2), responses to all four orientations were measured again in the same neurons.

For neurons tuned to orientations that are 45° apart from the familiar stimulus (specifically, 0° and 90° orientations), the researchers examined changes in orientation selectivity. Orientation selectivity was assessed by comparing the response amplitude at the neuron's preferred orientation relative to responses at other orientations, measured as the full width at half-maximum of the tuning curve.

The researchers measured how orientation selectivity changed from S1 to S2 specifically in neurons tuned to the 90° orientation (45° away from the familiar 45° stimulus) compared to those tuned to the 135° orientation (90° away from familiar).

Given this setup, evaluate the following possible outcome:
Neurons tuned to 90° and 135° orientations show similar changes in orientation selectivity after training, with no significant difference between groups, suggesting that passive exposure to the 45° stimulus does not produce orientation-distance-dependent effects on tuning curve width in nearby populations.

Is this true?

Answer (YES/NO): NO